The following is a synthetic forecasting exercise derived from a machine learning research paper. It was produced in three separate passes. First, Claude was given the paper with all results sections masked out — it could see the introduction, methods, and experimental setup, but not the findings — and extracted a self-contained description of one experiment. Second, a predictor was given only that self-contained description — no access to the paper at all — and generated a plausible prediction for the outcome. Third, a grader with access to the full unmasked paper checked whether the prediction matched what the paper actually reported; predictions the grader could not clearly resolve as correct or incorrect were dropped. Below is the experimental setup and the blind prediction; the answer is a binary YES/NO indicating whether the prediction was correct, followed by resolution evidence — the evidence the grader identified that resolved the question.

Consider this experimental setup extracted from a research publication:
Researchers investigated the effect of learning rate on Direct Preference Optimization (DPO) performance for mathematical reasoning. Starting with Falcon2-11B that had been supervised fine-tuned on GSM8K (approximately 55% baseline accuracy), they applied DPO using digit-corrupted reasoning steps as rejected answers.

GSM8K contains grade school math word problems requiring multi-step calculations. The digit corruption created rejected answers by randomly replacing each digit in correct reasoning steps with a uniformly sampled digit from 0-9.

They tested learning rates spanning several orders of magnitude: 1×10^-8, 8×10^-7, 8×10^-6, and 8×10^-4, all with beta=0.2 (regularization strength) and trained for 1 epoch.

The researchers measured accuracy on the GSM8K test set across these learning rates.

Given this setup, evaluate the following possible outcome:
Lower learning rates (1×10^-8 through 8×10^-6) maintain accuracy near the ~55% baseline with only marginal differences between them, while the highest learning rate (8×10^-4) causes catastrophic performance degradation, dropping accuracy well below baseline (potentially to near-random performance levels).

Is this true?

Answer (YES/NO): NO